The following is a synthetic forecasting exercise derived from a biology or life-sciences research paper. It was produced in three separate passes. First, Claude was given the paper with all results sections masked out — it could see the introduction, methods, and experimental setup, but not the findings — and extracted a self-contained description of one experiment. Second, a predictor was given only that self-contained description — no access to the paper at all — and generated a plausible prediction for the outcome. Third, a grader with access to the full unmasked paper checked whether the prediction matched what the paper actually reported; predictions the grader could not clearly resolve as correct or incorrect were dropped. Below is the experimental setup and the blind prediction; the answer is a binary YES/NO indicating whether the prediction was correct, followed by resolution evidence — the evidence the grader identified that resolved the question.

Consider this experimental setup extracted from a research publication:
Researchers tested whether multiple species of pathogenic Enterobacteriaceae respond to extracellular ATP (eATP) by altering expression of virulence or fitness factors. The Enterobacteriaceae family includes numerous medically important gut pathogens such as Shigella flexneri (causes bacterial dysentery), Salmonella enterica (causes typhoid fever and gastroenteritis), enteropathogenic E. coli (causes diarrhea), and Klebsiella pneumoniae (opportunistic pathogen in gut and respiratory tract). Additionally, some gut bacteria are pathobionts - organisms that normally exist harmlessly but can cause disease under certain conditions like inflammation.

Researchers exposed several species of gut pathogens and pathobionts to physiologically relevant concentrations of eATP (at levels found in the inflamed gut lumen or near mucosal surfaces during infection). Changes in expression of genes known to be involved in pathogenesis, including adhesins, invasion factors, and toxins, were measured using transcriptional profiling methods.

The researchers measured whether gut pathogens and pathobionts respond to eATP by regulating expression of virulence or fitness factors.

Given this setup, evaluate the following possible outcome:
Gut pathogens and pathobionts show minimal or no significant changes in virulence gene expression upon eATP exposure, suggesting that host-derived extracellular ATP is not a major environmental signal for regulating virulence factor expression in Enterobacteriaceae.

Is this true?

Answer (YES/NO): NO